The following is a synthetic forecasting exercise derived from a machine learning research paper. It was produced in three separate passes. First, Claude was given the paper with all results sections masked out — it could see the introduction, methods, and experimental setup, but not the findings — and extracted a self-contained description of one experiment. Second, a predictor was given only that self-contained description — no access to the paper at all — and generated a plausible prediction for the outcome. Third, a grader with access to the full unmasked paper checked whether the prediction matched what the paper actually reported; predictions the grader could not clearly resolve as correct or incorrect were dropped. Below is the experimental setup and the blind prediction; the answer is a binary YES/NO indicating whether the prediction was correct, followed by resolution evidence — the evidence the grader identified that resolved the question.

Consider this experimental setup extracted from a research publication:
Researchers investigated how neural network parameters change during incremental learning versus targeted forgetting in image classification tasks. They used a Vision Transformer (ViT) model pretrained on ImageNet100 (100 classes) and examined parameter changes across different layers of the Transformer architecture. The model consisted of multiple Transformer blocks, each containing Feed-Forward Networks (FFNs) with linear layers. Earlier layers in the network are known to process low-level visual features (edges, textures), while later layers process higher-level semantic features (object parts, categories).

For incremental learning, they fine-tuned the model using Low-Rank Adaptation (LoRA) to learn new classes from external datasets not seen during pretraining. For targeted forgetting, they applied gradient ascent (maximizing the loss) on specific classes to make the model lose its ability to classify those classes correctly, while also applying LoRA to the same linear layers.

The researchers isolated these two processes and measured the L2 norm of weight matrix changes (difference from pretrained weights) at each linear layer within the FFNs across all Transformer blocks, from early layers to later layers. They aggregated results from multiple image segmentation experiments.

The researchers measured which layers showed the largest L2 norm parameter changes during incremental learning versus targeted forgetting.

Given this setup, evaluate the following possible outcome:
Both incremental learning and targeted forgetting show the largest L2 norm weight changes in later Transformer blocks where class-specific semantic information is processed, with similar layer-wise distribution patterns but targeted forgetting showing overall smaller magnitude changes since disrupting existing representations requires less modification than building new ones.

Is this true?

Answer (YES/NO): NO